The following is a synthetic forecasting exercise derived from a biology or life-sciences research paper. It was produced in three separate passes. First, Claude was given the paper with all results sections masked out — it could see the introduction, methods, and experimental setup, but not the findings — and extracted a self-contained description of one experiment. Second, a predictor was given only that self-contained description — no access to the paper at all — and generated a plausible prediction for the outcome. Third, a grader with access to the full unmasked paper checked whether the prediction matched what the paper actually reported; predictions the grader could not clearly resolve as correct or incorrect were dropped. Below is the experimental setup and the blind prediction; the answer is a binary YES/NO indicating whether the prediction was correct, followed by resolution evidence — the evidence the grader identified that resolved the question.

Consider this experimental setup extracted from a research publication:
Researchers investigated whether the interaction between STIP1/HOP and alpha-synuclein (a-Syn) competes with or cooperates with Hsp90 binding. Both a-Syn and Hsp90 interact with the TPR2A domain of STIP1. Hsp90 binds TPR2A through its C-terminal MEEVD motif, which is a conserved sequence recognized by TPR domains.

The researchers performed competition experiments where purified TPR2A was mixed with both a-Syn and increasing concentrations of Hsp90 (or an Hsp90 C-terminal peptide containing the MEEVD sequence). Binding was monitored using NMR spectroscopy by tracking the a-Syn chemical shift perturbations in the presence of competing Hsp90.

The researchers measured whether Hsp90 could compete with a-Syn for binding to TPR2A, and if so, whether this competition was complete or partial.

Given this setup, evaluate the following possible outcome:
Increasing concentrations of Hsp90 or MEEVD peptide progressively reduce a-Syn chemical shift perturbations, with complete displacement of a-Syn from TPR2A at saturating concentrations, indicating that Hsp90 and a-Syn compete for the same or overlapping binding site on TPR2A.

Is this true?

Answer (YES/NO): YES